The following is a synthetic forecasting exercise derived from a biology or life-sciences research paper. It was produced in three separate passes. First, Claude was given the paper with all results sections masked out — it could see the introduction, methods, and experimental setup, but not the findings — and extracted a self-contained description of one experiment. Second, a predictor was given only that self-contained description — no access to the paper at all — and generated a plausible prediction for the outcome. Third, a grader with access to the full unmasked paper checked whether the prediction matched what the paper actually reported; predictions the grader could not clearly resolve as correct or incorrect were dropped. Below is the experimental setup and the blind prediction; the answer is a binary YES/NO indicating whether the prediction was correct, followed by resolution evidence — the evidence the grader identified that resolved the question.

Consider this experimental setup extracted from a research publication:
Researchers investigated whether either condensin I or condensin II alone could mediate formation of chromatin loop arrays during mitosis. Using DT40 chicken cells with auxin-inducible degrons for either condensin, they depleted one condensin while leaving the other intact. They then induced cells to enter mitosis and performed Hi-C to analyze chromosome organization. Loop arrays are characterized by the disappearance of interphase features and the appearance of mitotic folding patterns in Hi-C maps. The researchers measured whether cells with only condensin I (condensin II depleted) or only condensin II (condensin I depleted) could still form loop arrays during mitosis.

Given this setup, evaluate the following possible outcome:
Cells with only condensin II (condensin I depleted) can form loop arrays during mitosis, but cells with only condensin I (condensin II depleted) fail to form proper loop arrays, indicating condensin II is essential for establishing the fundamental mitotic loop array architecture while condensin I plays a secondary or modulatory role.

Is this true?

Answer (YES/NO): NO